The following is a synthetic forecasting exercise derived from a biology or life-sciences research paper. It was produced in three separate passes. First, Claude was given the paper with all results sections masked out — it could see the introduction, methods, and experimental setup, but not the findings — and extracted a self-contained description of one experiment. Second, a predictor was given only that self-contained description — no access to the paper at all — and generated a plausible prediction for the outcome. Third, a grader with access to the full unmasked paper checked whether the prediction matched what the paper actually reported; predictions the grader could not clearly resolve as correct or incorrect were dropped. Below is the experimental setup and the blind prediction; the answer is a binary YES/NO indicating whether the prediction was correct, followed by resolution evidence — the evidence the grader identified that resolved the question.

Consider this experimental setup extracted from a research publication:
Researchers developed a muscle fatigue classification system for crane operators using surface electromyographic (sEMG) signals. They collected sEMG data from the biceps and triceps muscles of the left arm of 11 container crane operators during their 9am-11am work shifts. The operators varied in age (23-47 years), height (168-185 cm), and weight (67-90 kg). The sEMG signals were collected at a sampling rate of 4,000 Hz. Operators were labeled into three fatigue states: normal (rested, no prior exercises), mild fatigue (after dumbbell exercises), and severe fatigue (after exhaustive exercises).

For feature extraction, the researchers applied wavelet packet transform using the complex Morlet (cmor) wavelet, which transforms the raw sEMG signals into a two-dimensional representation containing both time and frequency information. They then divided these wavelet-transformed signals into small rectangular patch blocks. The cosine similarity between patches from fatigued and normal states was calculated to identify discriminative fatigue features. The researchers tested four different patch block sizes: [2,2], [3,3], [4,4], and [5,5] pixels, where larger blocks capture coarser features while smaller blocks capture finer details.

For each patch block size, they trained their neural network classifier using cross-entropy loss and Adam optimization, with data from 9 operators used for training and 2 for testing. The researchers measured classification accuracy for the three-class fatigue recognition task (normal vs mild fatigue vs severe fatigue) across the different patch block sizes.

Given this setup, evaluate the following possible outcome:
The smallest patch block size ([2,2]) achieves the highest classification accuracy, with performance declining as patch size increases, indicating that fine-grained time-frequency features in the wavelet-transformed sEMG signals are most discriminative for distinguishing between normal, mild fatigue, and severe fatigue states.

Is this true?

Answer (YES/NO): NO